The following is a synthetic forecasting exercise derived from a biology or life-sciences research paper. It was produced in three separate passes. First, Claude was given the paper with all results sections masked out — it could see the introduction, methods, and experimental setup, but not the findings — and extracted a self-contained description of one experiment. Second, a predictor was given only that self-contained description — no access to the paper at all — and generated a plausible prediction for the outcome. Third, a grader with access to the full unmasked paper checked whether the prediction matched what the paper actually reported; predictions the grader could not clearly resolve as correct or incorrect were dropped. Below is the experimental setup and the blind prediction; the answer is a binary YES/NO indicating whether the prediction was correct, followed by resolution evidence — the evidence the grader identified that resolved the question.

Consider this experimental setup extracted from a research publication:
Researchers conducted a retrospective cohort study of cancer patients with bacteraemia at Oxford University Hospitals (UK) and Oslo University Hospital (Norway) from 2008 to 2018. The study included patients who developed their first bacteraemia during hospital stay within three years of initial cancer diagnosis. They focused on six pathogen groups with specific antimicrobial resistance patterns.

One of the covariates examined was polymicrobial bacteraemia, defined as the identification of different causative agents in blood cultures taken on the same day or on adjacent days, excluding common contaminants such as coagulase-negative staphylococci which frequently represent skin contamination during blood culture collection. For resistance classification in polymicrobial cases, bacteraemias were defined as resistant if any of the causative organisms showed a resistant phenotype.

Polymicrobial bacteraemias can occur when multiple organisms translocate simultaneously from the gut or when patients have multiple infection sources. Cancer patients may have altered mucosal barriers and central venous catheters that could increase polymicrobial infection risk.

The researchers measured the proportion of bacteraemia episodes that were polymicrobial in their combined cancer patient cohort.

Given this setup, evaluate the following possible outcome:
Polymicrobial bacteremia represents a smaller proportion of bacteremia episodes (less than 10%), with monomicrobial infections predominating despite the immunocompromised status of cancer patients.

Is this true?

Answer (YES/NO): YES